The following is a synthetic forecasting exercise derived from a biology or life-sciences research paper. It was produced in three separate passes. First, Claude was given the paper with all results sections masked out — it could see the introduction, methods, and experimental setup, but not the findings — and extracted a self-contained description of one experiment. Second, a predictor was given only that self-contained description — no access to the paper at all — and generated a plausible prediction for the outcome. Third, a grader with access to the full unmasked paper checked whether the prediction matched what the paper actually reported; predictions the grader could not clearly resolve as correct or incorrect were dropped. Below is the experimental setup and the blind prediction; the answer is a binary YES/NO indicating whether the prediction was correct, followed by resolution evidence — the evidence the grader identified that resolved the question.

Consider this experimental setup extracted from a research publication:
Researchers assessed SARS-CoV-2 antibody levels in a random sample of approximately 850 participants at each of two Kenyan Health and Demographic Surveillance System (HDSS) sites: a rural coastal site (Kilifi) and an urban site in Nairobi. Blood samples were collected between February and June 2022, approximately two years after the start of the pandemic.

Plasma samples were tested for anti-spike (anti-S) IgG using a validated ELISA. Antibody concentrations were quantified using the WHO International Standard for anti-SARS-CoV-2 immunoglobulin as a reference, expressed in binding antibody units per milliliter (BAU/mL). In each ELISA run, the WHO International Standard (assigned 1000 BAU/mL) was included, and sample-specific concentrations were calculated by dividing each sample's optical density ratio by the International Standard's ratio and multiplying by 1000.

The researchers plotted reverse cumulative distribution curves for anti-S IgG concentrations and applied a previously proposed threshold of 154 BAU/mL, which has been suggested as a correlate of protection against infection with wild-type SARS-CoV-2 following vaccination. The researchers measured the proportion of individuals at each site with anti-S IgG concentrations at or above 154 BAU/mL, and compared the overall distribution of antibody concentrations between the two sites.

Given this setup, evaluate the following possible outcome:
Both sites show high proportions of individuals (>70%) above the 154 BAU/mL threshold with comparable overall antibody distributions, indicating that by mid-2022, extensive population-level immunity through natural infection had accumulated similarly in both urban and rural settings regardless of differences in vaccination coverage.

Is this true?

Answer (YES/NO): NO